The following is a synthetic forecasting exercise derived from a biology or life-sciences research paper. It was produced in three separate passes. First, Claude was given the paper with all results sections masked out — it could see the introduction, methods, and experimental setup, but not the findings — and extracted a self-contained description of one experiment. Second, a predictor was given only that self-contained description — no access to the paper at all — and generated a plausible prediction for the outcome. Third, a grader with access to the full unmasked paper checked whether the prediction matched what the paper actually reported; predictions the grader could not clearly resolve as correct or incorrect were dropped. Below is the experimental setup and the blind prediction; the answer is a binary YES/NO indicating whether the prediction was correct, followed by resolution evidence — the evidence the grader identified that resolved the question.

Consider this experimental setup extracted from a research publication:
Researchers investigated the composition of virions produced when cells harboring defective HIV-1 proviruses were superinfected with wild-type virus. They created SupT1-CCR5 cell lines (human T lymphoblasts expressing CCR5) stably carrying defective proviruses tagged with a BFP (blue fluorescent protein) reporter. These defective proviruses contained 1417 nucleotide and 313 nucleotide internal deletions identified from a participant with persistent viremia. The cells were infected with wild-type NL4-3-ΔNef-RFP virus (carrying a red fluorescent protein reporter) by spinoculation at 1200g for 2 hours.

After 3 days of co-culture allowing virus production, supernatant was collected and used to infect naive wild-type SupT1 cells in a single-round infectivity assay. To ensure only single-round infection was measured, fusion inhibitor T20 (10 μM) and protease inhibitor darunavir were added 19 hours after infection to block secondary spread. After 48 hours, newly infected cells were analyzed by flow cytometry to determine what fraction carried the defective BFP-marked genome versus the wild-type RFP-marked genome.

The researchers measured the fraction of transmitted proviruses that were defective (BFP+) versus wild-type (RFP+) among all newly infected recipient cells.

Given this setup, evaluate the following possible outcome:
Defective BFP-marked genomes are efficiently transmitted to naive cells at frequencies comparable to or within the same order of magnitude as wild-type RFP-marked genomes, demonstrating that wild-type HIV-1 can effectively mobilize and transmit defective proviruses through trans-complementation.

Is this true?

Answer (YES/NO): YES